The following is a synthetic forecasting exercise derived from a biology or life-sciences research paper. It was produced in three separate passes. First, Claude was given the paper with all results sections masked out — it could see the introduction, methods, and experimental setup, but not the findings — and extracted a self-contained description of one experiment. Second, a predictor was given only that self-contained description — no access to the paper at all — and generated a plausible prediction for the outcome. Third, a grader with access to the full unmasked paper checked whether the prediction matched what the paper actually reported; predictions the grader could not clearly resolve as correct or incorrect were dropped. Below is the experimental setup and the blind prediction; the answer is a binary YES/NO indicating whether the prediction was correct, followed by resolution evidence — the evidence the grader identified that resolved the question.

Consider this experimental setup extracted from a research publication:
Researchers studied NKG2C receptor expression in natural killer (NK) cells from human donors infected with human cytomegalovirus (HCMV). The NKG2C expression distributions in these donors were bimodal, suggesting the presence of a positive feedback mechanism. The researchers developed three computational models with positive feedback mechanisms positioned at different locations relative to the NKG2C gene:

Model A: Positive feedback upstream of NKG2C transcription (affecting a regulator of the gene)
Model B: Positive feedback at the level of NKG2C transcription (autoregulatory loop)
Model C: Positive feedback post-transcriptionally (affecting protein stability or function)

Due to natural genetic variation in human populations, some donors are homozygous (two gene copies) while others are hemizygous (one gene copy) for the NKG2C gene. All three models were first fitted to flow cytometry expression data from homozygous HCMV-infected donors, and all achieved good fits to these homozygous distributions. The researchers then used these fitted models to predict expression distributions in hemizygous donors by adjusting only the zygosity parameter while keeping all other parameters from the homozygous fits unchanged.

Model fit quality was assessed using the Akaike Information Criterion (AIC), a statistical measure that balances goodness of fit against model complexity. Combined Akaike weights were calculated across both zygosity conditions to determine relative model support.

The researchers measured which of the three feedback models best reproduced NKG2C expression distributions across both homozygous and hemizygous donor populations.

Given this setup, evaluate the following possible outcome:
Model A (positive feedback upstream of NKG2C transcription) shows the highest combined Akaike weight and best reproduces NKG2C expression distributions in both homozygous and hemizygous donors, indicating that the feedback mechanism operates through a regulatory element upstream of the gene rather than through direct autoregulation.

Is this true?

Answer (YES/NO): NO